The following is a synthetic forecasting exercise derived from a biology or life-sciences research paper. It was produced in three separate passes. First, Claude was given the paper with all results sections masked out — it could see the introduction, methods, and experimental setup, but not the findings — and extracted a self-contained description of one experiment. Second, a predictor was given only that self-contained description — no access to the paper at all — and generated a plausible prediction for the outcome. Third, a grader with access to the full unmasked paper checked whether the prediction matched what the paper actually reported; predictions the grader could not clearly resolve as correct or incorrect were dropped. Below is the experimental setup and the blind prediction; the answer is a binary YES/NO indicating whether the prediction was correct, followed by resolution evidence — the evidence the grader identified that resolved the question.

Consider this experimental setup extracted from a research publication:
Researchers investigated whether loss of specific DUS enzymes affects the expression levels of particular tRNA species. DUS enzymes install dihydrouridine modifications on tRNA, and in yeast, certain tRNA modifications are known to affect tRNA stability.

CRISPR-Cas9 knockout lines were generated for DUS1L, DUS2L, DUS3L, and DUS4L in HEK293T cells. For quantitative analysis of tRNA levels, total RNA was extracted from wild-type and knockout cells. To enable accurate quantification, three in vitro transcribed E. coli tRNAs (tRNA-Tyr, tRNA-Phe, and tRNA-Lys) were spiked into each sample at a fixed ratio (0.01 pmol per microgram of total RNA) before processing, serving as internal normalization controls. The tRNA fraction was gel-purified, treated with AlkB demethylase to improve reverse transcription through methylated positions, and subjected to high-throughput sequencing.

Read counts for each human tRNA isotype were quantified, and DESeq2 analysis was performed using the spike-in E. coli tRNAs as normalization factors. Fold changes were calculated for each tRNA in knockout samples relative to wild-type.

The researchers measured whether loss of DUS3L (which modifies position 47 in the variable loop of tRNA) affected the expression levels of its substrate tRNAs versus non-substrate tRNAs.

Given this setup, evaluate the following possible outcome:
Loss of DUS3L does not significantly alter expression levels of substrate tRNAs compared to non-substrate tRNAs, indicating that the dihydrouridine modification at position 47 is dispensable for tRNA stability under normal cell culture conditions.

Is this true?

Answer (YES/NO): YES